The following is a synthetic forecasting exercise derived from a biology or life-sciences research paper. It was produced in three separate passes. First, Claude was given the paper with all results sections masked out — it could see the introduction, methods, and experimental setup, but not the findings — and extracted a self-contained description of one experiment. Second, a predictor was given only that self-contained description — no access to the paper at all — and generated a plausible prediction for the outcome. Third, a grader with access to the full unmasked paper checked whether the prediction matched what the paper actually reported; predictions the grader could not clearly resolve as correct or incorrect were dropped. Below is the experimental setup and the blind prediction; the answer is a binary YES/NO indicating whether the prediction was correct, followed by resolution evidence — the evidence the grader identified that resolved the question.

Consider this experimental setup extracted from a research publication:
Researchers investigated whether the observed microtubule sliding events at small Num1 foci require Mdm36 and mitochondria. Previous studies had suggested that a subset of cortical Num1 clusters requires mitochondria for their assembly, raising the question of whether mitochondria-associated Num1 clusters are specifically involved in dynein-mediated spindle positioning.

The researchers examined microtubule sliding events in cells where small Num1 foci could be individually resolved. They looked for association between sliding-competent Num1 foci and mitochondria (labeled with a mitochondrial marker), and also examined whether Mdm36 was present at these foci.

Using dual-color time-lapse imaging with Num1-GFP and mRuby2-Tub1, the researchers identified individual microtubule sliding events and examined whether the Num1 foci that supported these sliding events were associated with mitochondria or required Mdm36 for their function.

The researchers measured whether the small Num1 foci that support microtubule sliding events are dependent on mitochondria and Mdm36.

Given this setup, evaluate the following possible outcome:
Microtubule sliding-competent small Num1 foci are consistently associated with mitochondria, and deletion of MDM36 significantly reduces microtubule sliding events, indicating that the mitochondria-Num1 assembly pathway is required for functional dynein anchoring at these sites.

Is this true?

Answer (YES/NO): NO